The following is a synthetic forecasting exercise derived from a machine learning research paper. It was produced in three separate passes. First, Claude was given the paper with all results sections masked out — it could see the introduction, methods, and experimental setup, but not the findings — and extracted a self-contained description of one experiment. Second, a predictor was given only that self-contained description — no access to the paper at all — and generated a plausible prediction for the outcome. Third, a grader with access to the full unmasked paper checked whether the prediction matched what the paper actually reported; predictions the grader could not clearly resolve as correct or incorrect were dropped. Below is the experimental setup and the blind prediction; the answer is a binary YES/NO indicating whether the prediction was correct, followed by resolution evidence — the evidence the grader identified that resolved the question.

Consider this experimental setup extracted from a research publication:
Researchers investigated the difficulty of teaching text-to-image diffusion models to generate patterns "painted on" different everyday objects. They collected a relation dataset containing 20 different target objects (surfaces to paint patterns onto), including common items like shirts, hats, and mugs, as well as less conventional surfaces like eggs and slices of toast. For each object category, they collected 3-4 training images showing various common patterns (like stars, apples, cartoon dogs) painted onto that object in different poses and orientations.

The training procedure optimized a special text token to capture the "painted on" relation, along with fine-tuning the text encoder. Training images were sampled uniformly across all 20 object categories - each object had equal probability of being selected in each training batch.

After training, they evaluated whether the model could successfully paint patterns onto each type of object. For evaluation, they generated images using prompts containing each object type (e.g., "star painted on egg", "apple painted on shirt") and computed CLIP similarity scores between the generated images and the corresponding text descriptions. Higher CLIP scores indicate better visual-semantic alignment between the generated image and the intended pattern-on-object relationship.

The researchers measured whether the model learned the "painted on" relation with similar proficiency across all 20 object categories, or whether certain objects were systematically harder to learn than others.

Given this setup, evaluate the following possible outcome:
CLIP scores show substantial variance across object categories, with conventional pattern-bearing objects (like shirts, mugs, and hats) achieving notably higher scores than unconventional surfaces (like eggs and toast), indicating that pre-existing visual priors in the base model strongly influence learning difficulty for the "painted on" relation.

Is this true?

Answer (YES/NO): YES